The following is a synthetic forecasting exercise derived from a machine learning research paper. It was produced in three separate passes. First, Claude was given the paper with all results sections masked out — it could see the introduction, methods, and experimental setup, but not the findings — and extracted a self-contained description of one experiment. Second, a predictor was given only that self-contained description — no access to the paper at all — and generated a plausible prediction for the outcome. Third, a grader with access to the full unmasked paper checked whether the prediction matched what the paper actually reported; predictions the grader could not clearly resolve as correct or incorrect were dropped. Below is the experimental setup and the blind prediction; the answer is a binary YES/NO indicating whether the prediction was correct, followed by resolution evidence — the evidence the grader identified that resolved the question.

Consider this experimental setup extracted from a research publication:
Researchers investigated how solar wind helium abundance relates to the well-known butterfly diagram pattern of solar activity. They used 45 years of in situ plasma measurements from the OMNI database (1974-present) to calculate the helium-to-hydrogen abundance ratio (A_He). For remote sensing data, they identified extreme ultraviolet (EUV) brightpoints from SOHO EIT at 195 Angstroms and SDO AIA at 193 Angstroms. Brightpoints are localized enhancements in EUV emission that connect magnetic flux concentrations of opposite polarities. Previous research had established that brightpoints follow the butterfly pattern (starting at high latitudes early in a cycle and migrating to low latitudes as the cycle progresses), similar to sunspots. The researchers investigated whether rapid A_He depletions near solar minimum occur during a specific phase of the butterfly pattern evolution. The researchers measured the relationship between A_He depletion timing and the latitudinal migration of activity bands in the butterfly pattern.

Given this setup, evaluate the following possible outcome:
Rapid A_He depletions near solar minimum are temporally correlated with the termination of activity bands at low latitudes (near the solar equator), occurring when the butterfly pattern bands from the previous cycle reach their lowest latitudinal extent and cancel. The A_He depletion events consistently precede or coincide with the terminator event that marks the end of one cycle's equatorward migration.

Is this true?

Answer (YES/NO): NO